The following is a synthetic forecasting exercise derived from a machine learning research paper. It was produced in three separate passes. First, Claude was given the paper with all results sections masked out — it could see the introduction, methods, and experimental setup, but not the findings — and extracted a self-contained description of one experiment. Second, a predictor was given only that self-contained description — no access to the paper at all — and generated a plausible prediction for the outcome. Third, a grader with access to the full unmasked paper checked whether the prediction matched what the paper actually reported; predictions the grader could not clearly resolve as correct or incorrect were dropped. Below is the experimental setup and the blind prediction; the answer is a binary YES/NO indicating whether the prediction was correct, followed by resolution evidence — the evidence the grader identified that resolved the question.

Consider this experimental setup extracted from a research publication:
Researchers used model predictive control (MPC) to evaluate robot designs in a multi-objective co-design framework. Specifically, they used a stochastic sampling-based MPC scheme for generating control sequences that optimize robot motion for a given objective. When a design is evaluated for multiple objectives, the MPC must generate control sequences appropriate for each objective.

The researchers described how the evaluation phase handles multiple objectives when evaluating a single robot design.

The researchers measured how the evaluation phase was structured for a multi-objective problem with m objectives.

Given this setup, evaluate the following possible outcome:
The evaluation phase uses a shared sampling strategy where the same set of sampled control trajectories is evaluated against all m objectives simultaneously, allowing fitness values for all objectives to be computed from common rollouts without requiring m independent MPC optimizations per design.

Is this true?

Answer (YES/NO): NO